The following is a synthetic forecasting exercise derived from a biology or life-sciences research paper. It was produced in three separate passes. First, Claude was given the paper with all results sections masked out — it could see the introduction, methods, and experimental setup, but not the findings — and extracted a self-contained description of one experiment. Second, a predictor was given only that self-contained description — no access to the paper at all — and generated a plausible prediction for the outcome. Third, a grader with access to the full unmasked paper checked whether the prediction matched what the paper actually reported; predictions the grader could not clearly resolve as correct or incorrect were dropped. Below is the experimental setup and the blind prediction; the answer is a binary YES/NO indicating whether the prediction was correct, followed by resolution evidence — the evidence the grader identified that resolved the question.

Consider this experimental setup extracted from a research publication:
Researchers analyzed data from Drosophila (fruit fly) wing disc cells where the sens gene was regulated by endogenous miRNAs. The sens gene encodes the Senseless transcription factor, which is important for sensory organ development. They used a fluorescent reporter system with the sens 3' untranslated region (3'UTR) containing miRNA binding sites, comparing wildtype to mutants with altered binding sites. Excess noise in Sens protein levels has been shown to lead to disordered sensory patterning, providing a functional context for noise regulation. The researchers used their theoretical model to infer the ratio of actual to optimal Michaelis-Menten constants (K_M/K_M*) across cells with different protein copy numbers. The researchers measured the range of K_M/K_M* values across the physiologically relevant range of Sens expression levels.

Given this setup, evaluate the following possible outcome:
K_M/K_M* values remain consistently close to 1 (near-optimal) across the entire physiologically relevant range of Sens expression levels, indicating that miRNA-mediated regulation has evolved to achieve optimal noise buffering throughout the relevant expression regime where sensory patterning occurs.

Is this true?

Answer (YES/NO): YES